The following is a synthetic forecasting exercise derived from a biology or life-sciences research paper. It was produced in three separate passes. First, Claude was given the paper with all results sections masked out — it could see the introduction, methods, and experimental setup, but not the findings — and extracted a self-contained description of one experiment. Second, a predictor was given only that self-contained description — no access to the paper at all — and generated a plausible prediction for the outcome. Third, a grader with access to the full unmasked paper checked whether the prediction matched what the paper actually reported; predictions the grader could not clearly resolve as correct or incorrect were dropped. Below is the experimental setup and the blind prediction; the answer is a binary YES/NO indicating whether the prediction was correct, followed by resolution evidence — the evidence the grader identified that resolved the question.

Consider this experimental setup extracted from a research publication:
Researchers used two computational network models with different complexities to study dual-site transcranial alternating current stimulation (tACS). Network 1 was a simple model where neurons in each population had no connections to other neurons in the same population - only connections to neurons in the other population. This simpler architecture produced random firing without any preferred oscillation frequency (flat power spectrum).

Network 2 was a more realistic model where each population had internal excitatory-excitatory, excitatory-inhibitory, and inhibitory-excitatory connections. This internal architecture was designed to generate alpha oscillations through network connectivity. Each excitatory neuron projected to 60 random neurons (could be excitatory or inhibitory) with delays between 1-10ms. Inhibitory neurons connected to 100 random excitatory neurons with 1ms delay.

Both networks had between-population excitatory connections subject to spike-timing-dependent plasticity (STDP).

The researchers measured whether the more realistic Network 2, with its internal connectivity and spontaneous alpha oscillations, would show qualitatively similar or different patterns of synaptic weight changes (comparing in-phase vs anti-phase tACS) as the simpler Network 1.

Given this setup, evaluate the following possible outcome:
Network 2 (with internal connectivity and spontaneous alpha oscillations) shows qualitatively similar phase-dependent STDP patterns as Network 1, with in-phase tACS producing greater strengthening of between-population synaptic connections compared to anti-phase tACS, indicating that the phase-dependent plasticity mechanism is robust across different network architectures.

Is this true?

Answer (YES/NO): YES